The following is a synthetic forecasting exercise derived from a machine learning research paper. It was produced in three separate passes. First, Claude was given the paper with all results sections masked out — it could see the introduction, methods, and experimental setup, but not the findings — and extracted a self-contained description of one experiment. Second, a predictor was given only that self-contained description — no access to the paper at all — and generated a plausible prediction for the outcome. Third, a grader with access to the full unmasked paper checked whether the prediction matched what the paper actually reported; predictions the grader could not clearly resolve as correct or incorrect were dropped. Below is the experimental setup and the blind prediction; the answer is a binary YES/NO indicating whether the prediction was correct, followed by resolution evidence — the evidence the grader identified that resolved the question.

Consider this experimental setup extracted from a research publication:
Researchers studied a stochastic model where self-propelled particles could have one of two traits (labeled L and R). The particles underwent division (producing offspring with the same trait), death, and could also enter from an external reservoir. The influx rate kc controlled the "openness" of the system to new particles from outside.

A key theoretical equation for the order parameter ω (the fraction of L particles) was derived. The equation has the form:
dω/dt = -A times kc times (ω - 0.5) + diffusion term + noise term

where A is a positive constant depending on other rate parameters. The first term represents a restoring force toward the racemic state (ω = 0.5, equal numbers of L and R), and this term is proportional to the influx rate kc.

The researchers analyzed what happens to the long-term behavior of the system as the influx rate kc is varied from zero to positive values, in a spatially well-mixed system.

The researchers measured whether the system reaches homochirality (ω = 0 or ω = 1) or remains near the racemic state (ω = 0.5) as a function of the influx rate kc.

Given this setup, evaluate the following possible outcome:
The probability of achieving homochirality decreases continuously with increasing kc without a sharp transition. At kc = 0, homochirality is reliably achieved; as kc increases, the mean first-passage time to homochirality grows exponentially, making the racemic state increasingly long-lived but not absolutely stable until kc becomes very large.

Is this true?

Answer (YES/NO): NO